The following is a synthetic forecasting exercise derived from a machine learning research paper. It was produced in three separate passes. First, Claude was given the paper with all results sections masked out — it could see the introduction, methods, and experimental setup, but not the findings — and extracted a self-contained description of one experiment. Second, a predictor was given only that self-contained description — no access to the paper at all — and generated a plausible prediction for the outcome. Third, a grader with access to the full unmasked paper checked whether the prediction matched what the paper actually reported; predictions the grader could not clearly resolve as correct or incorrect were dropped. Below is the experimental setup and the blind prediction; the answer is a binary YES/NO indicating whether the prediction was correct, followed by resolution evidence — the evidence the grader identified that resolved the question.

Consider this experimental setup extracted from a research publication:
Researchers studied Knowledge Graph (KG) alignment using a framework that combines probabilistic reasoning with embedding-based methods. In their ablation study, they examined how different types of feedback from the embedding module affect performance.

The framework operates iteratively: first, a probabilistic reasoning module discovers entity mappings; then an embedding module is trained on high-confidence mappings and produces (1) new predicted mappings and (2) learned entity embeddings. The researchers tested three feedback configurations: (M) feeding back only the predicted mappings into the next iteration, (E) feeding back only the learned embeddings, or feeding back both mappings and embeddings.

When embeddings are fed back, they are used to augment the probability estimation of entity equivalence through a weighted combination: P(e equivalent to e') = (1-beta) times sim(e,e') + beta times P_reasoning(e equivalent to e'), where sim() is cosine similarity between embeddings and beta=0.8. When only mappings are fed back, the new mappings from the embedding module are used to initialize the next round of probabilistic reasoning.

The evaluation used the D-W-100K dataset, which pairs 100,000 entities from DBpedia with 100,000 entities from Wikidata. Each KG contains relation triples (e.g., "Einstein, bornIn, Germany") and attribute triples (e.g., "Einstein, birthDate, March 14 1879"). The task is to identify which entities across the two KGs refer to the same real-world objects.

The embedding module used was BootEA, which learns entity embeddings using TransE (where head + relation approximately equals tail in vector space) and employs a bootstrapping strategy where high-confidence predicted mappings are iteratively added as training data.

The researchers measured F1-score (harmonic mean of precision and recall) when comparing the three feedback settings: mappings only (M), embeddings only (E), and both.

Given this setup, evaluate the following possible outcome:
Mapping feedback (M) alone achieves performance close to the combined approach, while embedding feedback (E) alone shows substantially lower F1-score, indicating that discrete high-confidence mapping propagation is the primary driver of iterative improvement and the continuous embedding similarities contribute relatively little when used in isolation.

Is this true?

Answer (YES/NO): NO